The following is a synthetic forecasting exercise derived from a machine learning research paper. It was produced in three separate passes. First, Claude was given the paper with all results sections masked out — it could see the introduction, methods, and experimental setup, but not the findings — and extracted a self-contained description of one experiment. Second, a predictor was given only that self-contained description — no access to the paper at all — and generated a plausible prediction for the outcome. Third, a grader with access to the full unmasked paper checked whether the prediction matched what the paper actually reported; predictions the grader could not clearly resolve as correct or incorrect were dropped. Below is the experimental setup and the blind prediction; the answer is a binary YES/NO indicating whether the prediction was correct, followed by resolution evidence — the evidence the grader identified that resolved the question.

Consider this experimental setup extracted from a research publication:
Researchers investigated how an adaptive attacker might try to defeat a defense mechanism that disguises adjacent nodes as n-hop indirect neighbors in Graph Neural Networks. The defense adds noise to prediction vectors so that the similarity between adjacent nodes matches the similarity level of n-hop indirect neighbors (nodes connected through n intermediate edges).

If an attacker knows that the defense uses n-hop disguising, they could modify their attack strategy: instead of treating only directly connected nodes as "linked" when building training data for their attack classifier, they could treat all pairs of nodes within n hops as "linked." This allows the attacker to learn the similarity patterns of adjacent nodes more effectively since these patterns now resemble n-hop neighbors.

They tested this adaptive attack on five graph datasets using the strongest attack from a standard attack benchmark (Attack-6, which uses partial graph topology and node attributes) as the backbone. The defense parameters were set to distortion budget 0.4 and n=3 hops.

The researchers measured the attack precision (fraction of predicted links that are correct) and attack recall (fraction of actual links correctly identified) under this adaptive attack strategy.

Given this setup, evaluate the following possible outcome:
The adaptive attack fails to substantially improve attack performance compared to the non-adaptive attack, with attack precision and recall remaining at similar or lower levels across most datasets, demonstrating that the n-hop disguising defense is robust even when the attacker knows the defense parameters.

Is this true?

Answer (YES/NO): NO